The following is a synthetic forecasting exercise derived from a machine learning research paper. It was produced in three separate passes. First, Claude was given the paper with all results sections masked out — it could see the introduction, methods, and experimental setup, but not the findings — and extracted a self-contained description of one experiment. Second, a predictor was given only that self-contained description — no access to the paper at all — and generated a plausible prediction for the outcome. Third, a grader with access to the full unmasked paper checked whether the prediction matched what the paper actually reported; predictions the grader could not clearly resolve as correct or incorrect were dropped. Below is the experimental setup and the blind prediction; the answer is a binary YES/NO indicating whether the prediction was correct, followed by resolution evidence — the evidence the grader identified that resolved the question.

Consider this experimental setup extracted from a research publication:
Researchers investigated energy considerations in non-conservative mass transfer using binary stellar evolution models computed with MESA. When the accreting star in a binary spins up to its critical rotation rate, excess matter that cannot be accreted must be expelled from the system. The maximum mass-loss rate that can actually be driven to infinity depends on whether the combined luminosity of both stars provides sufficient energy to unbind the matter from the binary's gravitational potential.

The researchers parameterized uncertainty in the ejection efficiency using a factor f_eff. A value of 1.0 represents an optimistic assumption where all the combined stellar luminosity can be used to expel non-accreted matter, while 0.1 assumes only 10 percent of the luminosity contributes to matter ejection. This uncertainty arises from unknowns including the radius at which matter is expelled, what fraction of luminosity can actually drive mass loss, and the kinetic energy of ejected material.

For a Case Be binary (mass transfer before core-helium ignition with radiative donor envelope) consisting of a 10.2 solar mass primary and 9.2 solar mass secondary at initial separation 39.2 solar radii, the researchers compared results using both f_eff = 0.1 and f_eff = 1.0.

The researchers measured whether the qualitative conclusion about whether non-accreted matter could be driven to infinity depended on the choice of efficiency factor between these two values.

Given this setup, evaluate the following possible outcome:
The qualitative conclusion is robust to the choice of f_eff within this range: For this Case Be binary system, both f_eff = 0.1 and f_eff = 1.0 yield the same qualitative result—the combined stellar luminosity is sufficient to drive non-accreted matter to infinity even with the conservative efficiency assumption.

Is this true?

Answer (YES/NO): NO